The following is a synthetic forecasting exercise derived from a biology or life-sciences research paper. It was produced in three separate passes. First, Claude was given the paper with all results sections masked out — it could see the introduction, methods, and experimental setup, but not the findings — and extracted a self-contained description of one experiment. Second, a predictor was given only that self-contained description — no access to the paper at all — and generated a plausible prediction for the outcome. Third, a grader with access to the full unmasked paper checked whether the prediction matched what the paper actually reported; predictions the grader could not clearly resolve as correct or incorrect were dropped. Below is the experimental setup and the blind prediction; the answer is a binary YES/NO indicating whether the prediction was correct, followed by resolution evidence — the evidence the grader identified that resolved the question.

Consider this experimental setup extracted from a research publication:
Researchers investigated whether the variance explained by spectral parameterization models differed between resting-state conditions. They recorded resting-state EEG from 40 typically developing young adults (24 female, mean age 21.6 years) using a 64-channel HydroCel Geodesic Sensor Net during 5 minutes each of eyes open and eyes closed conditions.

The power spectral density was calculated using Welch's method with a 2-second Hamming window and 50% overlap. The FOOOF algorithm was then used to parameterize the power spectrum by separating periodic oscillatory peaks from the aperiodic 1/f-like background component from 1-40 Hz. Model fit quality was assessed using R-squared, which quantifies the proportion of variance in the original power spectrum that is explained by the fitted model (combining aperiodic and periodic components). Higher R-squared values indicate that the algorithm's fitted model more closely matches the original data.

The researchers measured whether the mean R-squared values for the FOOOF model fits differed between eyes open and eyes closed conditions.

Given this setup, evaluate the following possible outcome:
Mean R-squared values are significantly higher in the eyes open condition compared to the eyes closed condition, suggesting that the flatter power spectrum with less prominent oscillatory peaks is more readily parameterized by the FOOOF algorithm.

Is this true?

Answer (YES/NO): NO